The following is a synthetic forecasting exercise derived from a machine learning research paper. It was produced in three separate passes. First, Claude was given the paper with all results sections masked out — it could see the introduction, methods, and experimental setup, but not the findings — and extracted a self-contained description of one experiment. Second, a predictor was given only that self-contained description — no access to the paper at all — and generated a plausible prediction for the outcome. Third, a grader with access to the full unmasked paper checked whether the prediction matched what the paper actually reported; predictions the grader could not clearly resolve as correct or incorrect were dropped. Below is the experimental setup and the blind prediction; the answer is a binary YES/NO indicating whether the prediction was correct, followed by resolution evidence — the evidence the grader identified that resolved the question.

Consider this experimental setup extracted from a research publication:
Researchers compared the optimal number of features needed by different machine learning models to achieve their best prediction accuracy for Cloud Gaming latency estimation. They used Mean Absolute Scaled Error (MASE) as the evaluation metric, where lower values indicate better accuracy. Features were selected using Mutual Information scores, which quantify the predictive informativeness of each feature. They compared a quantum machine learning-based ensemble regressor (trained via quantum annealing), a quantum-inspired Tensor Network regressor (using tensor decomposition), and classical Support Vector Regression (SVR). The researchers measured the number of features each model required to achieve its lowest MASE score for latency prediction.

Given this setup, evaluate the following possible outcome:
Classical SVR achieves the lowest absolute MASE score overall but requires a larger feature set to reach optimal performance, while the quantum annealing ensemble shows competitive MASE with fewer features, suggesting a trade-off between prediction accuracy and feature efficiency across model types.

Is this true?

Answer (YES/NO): NO